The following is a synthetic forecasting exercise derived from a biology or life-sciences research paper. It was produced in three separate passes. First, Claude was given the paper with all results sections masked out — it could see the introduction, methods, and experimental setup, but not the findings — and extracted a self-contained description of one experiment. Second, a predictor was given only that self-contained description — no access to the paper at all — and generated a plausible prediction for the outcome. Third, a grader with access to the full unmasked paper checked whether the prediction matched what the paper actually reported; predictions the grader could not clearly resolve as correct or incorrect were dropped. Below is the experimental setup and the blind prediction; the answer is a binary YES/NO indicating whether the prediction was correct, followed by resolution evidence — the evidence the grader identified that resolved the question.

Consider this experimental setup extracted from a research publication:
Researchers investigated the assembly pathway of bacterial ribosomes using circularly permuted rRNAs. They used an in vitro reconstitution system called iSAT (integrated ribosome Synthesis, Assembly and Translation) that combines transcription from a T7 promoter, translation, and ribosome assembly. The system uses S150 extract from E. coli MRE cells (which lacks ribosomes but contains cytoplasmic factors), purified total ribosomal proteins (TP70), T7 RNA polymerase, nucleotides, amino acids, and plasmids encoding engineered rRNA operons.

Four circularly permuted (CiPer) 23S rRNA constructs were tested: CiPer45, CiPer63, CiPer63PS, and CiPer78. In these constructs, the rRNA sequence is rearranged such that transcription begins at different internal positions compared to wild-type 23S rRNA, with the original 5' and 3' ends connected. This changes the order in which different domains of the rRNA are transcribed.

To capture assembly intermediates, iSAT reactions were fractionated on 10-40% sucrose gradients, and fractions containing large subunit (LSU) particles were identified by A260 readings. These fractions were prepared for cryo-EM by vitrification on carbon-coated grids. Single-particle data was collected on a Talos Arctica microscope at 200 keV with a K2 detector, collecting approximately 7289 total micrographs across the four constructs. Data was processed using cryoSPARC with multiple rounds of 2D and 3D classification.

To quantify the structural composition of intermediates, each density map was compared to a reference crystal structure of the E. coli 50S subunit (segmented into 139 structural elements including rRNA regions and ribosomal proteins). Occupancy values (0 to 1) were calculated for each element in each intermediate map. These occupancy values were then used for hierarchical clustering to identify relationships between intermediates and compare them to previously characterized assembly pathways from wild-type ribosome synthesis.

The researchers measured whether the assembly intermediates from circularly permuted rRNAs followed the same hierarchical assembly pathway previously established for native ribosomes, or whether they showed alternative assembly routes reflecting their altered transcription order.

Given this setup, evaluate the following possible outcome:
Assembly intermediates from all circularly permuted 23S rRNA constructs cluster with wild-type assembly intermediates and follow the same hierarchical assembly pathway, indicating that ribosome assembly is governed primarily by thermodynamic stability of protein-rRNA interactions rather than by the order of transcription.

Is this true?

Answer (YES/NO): NO